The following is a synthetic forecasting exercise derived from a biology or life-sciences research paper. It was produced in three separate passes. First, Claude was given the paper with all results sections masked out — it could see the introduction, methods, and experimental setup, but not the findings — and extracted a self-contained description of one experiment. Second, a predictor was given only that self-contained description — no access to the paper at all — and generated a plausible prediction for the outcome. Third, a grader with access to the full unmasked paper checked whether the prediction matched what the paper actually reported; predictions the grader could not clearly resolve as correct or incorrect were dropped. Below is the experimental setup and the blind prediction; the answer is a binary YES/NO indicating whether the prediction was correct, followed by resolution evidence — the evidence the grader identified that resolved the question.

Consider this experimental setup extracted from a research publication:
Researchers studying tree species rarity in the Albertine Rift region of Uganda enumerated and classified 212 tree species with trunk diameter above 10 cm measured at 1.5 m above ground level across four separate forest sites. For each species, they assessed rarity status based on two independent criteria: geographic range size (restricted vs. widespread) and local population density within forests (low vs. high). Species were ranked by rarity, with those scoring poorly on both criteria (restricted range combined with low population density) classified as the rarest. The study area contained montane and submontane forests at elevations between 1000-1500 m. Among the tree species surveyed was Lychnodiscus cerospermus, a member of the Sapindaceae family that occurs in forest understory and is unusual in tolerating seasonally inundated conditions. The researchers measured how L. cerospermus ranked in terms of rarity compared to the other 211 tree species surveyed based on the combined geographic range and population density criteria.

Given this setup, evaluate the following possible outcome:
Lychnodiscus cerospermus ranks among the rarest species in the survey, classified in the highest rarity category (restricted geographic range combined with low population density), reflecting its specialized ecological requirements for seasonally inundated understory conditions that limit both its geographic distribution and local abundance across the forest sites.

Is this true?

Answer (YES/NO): YES